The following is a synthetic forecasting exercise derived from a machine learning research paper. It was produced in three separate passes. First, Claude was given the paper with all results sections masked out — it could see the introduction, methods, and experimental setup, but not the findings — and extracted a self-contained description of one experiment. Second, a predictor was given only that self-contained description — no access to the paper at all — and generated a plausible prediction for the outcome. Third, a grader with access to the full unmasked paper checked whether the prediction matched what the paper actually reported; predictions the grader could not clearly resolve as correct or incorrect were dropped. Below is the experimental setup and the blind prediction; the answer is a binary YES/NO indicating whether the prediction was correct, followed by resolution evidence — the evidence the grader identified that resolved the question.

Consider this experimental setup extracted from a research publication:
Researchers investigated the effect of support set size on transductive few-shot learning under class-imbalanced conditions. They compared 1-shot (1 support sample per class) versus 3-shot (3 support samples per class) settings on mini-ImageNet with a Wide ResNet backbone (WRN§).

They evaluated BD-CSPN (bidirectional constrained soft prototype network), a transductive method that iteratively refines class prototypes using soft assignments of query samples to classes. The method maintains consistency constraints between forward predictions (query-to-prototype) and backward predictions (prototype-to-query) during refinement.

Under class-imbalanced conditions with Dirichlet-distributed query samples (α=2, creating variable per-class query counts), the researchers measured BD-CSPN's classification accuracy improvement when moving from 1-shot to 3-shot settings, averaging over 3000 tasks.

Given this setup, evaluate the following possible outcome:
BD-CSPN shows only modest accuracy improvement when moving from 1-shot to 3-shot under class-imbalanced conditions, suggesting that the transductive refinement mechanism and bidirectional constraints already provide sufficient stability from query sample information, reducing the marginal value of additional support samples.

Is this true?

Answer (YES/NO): NO